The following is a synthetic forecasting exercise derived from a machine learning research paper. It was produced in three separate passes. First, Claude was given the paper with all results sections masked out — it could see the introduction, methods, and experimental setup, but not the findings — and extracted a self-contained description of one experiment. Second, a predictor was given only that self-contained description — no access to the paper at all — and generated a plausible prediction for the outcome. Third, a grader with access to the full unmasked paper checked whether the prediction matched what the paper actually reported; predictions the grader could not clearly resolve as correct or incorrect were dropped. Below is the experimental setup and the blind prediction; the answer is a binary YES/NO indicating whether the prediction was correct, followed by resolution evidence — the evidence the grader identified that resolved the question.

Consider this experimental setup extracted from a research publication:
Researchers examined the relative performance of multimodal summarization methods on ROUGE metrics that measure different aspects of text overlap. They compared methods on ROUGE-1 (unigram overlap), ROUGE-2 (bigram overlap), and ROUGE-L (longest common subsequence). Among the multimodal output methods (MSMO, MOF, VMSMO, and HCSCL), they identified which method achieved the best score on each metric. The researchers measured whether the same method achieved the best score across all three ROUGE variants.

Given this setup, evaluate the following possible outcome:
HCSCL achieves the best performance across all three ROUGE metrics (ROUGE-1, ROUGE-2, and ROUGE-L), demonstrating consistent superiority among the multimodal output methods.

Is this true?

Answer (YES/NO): NO